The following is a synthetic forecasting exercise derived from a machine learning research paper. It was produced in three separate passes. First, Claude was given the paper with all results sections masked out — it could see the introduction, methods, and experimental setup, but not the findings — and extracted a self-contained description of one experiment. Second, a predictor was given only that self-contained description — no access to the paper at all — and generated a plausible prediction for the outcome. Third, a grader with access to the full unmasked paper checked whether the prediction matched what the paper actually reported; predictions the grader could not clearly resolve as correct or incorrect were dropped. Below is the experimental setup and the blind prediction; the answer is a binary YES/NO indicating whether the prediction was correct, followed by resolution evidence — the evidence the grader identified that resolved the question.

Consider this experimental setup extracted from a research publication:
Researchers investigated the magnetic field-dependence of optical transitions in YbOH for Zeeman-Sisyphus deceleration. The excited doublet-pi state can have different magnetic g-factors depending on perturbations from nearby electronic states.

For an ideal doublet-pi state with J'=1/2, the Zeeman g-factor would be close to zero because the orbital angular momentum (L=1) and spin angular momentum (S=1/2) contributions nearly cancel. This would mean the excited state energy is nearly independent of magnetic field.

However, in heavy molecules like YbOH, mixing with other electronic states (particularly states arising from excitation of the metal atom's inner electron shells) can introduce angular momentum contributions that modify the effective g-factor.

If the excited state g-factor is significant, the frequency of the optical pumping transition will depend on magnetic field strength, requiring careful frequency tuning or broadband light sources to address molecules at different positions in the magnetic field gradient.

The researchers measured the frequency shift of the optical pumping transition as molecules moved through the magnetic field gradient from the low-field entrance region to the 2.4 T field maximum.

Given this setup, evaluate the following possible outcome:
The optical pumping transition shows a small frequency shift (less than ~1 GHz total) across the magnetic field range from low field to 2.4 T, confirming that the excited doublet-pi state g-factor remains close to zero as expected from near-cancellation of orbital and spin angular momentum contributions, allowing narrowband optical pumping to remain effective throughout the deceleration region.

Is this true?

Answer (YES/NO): NO